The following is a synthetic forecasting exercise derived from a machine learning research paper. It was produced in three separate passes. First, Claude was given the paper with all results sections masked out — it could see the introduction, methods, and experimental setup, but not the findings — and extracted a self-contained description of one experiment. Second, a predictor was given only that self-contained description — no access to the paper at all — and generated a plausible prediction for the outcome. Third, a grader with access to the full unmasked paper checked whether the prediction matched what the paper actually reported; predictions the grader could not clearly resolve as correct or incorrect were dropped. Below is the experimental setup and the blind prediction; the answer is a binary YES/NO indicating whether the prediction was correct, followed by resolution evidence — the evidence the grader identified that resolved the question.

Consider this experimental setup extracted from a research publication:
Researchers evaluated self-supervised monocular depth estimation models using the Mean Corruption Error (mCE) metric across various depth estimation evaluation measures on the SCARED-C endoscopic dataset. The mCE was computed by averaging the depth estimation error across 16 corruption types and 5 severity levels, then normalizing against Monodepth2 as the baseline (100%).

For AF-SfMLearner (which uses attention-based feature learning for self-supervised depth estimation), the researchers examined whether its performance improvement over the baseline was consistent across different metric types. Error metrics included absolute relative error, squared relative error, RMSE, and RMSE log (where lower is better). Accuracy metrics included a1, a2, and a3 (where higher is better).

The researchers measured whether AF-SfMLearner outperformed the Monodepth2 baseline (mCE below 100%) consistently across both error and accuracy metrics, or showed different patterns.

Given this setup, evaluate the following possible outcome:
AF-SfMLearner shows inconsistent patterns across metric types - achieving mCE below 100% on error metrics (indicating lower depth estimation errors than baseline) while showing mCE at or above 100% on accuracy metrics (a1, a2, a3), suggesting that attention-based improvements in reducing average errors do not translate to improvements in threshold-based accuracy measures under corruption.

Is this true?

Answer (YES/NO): YES